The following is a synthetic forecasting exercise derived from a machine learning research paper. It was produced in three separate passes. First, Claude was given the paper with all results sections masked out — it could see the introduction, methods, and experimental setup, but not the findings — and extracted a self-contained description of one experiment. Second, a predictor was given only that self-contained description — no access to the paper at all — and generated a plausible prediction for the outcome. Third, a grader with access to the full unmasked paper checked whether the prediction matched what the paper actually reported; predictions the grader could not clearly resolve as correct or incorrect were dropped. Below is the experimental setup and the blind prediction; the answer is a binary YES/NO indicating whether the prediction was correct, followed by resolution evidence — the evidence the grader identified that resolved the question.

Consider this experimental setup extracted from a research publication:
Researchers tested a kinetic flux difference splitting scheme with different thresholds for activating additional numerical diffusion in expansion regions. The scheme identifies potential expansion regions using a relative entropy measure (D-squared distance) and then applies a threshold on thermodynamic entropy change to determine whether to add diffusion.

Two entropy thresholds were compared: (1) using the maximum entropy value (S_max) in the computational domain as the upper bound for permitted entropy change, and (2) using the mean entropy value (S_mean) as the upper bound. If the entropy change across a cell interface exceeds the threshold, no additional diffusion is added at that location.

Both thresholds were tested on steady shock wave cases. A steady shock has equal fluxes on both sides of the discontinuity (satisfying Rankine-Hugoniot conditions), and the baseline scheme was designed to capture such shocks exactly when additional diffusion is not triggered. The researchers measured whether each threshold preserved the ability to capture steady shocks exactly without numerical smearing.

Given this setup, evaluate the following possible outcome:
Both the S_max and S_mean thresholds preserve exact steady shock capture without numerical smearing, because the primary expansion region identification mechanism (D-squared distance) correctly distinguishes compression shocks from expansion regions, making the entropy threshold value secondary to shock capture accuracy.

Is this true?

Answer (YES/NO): NO